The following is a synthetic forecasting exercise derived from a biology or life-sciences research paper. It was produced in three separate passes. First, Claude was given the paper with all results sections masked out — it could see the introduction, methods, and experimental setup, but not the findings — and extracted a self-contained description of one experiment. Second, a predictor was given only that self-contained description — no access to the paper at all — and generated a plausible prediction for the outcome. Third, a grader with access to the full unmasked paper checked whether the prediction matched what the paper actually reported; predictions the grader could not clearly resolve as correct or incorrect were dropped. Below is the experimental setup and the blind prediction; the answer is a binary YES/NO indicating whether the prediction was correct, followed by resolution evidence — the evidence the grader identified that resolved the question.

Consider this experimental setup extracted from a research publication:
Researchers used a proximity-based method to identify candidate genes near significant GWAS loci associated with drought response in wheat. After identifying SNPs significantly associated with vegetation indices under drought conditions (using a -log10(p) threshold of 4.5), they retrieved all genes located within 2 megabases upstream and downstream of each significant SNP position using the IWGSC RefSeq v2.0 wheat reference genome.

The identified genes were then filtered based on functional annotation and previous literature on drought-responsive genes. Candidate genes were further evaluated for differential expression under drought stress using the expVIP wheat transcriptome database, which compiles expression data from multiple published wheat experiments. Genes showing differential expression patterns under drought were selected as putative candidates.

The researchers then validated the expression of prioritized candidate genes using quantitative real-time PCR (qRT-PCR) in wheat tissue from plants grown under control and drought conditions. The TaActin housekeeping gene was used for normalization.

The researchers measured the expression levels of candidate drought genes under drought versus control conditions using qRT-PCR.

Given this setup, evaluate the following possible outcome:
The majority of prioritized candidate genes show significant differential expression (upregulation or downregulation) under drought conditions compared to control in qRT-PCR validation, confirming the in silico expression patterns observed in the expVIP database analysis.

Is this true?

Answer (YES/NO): NO